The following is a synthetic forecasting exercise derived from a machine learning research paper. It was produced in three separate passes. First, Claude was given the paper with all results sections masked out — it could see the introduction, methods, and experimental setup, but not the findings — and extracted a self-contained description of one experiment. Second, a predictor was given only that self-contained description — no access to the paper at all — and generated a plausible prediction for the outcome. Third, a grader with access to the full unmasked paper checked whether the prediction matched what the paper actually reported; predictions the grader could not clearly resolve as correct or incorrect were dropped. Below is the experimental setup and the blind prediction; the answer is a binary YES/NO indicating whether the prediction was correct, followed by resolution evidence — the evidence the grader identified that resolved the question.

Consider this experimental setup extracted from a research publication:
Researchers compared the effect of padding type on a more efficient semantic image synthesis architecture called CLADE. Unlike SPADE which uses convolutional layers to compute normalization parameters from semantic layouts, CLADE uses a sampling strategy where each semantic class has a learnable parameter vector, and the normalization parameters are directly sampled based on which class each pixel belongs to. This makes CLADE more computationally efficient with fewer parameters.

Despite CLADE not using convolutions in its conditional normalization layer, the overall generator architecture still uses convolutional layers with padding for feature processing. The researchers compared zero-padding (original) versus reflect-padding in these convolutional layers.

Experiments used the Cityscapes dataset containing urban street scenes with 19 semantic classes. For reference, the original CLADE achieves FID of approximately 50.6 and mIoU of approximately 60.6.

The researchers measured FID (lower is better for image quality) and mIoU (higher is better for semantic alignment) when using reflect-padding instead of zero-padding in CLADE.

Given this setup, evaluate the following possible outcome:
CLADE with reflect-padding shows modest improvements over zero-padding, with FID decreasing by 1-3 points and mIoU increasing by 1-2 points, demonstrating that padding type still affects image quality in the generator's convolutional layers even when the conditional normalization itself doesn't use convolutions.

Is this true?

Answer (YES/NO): NO